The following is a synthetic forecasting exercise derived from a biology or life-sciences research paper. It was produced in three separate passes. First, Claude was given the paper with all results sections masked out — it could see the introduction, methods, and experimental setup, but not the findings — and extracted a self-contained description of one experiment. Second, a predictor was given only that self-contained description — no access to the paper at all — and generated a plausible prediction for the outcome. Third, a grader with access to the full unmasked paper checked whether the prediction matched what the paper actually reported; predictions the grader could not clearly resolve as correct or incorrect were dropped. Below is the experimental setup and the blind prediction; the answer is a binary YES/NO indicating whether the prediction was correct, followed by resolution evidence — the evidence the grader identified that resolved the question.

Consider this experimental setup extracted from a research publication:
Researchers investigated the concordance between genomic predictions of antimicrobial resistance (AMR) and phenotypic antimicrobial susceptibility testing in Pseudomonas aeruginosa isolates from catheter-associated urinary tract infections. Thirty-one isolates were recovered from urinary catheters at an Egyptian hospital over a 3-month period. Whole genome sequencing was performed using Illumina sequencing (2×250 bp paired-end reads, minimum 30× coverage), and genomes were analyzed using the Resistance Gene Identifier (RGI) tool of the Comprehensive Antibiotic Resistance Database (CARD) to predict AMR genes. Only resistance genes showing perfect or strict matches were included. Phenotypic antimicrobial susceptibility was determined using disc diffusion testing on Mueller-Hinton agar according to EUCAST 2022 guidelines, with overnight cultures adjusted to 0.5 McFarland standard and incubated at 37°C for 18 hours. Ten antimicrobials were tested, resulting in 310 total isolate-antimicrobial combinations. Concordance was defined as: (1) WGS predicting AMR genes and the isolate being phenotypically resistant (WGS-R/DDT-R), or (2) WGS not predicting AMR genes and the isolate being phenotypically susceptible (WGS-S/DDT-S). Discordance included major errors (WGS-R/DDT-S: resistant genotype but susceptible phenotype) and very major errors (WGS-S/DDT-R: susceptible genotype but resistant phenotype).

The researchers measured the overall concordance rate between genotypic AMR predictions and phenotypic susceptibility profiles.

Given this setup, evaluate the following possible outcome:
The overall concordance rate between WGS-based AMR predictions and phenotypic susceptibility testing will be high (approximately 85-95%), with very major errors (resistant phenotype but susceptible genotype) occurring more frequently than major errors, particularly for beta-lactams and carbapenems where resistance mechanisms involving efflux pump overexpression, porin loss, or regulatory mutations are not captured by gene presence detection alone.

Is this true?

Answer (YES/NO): NO